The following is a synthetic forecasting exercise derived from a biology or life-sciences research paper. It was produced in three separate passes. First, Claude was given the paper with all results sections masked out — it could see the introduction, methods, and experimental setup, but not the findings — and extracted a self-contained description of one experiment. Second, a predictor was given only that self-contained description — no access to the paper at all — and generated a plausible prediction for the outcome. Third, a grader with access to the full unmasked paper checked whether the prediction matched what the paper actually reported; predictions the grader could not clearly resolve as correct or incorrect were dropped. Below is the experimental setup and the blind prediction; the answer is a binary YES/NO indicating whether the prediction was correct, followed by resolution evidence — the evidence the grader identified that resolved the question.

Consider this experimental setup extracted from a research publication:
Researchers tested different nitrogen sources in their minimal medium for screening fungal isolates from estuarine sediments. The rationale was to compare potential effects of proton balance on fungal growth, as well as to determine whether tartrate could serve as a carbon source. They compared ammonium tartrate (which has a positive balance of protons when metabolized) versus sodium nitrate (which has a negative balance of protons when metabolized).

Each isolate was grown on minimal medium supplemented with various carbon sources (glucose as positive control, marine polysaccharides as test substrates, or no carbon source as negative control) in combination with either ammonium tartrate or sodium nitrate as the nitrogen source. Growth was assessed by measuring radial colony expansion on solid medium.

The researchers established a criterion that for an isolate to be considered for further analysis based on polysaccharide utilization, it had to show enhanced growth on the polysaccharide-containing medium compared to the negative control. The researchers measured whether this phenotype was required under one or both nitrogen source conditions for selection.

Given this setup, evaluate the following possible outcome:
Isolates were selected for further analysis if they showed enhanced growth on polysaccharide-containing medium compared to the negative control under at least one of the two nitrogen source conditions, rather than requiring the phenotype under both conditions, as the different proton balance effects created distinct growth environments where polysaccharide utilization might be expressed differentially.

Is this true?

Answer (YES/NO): NO